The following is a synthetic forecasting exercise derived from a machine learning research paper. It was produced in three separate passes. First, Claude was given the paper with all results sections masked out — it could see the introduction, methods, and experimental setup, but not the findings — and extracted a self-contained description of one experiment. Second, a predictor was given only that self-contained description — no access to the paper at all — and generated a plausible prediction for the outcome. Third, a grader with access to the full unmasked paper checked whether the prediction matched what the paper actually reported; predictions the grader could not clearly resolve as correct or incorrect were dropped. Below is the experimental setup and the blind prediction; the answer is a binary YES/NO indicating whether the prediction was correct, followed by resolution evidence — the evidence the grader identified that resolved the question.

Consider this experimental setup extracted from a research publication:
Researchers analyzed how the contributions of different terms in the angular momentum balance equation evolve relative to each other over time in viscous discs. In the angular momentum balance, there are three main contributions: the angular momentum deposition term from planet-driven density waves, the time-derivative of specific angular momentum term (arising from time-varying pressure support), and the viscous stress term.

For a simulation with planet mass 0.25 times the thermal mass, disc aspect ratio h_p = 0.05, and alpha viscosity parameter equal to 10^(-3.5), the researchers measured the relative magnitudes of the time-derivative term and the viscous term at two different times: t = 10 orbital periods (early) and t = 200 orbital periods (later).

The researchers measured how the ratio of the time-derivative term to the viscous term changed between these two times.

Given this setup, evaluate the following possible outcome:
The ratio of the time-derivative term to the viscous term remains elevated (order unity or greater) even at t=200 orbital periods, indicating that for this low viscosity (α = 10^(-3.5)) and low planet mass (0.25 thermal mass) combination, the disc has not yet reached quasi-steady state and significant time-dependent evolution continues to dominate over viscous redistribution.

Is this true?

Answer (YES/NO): NO